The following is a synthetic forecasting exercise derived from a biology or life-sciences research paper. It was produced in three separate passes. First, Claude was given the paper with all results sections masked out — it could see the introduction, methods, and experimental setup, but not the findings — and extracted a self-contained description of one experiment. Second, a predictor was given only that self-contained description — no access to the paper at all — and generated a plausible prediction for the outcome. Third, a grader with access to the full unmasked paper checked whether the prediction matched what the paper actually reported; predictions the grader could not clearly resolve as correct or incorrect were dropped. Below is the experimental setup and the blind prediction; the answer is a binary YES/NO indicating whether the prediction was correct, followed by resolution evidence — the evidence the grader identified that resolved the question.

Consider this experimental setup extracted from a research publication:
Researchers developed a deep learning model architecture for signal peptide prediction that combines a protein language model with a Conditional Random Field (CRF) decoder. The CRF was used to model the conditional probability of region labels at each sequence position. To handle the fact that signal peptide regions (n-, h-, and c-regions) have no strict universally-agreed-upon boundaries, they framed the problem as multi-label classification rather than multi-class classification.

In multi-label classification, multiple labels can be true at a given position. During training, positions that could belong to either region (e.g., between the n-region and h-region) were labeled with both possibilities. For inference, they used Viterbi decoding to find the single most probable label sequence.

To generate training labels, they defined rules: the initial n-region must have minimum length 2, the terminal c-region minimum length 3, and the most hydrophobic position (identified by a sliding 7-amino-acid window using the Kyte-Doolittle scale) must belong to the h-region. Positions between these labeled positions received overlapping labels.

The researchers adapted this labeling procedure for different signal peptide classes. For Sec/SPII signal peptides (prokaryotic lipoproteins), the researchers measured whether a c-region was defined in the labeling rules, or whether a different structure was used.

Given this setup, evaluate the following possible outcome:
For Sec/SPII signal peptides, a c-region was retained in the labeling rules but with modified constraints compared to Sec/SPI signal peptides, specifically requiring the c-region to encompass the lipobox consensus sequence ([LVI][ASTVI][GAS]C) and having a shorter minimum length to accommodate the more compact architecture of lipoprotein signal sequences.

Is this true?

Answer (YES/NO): NO